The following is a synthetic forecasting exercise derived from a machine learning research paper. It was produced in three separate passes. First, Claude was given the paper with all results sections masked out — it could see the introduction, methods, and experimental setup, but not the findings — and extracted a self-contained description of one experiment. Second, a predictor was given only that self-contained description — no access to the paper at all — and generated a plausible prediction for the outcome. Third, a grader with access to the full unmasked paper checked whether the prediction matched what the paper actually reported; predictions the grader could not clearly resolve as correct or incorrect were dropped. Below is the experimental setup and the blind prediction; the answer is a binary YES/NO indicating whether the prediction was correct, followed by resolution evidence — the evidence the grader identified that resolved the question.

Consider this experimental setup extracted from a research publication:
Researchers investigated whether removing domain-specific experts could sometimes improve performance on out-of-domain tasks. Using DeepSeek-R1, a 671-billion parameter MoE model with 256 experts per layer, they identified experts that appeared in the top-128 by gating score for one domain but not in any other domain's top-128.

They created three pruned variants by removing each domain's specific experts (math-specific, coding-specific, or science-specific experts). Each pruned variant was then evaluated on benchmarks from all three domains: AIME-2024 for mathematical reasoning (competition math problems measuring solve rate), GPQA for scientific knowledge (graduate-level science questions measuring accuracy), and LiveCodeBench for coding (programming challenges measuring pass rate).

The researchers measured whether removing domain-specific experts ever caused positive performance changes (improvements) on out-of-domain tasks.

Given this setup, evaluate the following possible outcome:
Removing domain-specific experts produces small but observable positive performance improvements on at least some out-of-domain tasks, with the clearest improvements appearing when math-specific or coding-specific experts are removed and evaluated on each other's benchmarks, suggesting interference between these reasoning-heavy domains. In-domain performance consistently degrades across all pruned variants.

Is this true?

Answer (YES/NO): NO